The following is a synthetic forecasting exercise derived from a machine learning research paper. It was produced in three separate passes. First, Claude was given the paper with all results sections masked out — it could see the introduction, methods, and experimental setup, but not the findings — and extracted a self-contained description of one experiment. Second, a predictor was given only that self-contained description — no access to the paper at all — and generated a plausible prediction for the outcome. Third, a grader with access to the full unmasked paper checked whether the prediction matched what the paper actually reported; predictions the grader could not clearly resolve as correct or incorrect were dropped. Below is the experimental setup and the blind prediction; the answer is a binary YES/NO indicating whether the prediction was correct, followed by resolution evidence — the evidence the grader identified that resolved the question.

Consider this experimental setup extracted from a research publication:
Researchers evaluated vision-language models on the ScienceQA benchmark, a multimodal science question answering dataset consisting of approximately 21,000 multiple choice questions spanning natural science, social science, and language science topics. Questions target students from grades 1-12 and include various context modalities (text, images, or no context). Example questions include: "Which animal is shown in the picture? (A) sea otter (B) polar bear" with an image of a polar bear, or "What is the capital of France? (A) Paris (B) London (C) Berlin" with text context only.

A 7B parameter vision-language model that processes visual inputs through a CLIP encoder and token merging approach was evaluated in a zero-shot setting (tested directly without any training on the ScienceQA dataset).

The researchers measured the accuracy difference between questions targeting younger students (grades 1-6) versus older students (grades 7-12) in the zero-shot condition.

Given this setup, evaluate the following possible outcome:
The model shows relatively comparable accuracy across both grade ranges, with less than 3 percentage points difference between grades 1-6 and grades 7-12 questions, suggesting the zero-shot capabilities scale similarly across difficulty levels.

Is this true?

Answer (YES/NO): NO